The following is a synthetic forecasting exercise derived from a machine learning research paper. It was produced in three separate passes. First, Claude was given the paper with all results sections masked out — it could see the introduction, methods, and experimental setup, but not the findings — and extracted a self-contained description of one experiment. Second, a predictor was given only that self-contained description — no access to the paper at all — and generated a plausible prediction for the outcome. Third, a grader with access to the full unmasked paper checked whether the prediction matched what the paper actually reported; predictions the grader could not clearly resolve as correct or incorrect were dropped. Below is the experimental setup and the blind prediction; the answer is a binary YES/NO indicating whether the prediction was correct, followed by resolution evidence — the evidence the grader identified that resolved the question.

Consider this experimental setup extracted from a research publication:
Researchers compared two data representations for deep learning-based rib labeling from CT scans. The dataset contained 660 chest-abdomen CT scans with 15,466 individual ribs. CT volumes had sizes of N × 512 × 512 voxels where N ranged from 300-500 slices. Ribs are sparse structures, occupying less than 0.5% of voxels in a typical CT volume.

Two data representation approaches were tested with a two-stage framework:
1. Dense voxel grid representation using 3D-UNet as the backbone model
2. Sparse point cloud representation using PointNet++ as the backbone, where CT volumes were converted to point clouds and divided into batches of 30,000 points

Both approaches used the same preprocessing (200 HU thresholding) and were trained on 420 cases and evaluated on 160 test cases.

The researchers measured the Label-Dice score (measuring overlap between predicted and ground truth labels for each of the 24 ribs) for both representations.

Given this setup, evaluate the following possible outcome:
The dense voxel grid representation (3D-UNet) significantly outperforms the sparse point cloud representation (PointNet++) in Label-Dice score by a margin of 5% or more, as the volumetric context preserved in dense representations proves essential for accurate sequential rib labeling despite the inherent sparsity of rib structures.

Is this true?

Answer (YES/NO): NO